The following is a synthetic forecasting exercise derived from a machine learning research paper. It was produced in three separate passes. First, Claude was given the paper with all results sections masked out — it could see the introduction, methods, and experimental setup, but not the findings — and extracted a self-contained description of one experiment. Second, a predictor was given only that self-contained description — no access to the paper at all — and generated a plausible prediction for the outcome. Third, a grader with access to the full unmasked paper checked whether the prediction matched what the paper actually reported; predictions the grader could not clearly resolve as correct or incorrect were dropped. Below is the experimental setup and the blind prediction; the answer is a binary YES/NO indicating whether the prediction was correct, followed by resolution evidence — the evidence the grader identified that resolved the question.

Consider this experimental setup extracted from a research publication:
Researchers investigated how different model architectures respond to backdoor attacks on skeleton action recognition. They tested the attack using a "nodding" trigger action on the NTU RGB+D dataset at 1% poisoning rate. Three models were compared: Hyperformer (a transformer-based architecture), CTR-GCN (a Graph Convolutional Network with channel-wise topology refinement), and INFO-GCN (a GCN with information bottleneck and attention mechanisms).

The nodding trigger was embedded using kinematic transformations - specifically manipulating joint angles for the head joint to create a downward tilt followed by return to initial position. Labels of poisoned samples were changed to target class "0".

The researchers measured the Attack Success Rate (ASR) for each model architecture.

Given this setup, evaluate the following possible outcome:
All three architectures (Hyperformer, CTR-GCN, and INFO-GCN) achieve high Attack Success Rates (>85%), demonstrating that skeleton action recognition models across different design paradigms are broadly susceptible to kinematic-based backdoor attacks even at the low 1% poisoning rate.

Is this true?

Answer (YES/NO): NO